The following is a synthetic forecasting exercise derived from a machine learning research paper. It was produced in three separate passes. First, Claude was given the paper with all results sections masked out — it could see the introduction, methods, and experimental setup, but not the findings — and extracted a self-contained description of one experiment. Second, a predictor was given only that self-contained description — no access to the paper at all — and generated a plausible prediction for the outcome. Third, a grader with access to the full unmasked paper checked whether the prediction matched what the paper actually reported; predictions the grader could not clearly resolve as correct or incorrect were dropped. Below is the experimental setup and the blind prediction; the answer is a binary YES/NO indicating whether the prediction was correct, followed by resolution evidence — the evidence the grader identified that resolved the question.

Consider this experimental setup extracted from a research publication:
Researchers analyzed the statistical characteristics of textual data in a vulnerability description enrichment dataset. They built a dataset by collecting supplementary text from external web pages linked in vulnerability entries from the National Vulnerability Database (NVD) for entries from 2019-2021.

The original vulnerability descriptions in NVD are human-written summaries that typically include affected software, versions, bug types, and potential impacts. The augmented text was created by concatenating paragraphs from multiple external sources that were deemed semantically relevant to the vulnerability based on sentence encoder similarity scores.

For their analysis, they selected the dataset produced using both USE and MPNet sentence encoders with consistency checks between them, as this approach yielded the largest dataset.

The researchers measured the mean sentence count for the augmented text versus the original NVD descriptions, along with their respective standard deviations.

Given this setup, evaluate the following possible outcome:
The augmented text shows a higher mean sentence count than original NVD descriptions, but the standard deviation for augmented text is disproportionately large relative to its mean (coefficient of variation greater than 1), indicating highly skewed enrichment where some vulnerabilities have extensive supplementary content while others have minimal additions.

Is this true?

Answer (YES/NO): YES